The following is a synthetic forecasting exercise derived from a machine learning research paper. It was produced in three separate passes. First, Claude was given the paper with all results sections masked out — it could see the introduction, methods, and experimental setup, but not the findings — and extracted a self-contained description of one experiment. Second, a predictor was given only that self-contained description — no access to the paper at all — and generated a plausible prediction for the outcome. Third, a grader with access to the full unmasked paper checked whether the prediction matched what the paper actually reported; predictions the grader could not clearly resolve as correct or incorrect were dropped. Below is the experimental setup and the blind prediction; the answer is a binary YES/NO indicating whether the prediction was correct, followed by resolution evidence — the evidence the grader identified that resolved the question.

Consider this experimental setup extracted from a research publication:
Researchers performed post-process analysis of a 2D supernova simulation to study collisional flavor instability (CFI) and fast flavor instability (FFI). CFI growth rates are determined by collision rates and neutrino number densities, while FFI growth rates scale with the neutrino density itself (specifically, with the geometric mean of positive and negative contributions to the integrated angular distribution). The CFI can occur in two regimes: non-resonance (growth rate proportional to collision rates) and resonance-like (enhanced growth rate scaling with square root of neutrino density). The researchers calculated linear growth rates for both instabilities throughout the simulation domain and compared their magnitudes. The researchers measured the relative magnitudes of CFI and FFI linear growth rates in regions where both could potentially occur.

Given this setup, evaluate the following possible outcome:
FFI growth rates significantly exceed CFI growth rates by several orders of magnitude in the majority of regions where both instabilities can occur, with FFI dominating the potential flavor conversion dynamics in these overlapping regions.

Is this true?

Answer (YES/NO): YES